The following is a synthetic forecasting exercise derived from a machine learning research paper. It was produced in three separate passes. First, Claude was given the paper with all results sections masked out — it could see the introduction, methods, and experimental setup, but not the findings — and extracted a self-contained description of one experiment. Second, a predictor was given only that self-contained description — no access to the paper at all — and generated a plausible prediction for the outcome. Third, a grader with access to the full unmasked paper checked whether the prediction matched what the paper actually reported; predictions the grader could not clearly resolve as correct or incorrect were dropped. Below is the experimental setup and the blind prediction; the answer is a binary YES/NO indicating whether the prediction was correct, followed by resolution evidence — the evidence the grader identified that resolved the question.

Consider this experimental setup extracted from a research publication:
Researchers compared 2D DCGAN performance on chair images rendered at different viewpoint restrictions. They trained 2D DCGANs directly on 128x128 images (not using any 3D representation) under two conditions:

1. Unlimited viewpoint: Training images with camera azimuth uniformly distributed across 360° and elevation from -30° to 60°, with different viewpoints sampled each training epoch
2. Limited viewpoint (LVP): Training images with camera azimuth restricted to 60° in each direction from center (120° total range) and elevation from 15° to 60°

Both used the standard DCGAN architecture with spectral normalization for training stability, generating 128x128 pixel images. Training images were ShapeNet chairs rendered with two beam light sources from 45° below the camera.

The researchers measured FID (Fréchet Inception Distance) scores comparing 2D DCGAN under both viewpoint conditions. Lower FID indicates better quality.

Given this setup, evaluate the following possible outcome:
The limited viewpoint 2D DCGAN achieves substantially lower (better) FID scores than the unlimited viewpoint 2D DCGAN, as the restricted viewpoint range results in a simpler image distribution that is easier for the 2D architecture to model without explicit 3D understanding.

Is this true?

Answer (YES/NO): NO